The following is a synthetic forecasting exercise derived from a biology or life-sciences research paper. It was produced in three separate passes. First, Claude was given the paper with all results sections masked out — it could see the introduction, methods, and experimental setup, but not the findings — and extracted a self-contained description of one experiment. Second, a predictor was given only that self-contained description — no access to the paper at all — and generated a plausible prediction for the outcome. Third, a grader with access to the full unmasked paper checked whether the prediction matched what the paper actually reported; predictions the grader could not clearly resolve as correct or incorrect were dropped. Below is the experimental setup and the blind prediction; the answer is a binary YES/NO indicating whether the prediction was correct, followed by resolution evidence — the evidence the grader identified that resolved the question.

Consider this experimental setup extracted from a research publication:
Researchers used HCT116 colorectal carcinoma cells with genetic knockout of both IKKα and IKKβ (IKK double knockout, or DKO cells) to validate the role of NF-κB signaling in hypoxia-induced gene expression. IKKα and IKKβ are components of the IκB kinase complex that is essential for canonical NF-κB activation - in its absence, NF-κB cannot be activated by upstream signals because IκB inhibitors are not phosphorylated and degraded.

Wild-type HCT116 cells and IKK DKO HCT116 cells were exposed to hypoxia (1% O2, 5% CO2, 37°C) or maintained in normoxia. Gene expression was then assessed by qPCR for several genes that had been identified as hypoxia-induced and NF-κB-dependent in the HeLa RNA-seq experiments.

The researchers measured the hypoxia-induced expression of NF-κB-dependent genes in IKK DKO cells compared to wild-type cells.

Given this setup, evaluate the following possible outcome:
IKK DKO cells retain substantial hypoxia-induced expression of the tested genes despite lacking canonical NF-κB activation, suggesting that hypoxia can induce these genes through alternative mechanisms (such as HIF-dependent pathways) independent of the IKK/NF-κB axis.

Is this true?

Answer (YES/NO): NO